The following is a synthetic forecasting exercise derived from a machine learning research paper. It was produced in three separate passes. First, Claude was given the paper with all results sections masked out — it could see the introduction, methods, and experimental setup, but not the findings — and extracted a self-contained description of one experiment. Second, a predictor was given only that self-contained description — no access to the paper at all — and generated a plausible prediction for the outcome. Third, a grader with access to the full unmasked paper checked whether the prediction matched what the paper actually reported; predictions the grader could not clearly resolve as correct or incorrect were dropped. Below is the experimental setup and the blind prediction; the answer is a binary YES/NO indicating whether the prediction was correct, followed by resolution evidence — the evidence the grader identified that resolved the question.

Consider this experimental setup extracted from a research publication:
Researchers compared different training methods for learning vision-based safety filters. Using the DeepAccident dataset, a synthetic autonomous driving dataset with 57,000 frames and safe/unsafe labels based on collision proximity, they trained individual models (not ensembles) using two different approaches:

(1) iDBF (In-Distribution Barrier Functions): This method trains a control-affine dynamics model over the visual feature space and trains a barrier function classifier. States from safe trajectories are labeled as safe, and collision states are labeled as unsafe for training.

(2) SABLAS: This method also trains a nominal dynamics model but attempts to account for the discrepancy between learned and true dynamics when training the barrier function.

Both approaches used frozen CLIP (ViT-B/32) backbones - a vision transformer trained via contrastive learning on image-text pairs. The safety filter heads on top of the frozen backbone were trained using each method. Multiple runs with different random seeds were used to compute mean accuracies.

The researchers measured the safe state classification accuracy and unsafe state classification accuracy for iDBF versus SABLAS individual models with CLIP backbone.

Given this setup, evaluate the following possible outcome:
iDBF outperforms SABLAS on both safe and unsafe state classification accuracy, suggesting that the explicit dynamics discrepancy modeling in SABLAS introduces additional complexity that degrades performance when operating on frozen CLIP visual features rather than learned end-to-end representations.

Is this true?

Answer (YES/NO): YES